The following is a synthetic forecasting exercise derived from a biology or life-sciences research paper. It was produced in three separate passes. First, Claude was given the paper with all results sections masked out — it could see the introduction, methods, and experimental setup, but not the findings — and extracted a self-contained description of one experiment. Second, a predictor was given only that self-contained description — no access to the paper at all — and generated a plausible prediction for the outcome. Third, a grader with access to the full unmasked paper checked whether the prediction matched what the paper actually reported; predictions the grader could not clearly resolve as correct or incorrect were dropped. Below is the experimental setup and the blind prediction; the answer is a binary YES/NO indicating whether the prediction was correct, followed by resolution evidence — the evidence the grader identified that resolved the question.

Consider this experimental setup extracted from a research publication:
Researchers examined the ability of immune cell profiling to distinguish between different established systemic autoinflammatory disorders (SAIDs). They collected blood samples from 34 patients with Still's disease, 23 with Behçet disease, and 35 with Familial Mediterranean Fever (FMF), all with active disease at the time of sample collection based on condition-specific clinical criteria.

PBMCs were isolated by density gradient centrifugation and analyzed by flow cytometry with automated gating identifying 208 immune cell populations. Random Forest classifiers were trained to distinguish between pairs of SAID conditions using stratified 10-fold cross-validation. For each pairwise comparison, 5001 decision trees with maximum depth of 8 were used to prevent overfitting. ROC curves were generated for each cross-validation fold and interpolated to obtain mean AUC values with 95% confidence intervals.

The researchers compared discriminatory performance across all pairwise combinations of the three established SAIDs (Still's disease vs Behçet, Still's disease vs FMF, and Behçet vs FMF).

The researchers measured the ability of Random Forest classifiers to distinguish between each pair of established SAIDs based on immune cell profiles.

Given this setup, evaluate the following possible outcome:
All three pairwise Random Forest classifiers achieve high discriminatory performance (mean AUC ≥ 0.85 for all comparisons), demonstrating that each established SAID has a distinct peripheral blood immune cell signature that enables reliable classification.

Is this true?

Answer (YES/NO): NO